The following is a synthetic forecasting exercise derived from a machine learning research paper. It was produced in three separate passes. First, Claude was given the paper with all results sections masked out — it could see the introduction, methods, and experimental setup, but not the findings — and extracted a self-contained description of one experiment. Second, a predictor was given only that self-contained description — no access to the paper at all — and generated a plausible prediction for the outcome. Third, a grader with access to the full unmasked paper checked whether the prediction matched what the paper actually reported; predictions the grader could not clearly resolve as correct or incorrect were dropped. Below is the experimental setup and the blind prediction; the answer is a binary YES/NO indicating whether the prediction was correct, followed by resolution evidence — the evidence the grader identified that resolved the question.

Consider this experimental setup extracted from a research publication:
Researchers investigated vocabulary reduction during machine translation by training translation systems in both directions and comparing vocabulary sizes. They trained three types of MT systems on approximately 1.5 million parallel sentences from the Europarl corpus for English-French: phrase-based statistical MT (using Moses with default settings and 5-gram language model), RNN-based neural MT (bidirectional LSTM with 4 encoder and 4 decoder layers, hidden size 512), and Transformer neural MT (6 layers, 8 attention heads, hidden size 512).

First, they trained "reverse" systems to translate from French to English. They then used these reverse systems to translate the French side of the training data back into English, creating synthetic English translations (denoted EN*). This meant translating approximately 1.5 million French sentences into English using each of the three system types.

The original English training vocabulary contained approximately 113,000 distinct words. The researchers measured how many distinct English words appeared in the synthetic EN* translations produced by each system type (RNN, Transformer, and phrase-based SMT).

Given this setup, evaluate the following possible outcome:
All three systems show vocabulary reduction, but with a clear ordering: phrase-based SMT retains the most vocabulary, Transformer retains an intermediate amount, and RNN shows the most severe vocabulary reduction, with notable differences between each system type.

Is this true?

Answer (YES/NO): YES